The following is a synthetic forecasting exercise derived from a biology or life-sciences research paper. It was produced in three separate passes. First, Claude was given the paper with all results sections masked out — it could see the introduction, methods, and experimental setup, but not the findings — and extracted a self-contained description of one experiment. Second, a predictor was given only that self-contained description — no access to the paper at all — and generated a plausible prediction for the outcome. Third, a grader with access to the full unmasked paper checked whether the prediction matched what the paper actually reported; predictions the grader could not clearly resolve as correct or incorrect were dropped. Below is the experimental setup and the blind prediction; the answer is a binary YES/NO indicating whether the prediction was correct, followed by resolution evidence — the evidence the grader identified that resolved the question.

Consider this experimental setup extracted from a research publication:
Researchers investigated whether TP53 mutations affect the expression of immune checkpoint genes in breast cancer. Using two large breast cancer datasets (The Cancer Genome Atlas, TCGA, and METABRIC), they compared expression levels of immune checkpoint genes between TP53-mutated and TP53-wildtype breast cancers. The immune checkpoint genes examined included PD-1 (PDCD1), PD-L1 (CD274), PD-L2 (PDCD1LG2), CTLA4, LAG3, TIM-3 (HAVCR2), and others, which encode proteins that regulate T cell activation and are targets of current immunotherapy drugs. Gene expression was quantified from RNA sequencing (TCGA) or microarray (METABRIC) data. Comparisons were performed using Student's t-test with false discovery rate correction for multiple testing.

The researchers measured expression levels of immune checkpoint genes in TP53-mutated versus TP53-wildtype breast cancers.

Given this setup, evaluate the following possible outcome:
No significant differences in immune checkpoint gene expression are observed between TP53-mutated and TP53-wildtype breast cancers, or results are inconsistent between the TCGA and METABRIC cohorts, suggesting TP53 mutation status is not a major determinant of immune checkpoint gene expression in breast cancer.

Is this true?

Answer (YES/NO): NO